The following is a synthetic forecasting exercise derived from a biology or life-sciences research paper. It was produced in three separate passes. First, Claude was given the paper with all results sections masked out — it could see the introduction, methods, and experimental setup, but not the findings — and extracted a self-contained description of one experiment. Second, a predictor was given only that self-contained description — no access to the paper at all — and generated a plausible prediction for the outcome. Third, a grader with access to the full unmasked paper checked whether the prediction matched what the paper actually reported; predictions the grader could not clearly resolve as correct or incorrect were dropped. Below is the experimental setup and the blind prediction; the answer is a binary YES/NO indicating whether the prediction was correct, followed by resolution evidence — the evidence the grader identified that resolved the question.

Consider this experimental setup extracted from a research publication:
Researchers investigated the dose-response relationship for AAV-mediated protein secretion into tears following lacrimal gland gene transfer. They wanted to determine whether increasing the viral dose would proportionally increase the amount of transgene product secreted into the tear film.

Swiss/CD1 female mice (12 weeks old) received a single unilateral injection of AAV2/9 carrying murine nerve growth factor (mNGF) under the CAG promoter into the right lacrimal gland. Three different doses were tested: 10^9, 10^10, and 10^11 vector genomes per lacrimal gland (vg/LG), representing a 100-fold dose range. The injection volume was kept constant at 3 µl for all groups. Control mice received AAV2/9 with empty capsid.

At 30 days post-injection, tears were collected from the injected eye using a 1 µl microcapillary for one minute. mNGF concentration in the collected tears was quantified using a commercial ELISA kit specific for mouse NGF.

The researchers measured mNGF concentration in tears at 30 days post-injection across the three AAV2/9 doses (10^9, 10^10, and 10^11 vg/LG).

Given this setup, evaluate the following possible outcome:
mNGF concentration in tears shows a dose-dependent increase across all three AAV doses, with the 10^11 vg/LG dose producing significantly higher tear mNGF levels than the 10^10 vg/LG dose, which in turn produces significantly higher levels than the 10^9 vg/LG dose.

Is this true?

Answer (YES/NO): YES